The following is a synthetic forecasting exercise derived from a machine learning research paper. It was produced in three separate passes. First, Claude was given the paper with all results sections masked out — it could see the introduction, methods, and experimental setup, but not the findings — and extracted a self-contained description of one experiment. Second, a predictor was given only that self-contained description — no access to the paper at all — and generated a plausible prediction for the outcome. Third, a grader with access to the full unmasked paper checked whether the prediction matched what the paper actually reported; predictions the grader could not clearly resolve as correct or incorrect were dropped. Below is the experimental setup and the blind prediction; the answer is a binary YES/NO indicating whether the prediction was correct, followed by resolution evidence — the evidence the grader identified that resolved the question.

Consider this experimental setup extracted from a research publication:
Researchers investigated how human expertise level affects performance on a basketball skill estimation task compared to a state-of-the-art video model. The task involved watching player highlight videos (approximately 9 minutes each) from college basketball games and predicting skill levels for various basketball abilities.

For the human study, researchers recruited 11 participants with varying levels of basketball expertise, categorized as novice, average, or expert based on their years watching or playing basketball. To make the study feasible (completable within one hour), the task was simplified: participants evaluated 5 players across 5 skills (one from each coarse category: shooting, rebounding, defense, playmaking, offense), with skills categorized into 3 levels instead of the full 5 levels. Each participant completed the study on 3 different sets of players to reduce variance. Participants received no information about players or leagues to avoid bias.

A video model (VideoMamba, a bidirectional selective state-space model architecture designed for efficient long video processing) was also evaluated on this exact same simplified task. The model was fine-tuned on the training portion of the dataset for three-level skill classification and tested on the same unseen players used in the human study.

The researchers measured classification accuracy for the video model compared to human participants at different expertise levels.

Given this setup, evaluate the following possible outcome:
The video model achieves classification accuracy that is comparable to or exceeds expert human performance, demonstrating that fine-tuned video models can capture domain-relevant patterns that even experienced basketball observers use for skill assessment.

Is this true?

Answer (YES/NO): NO